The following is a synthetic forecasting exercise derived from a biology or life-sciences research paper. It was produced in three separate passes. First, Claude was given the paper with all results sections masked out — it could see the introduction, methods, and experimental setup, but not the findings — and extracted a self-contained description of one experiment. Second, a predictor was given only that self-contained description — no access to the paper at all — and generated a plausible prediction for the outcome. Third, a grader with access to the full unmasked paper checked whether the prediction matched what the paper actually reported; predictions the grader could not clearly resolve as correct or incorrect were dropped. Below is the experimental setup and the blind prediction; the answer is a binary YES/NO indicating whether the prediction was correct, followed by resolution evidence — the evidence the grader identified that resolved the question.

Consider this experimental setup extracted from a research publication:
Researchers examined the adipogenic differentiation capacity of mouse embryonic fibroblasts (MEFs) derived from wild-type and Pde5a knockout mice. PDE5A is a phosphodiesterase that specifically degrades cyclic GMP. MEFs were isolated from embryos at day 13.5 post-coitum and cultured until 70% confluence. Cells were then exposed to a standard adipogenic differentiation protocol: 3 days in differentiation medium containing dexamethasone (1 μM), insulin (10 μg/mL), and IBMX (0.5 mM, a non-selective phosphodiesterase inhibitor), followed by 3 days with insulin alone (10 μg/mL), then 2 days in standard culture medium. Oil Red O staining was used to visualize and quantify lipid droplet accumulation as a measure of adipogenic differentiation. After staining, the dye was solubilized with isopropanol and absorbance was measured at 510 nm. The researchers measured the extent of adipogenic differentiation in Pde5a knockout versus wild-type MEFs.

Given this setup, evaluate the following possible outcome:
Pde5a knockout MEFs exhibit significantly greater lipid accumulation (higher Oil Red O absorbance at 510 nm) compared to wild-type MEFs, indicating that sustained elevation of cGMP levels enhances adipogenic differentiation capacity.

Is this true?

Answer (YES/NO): YES